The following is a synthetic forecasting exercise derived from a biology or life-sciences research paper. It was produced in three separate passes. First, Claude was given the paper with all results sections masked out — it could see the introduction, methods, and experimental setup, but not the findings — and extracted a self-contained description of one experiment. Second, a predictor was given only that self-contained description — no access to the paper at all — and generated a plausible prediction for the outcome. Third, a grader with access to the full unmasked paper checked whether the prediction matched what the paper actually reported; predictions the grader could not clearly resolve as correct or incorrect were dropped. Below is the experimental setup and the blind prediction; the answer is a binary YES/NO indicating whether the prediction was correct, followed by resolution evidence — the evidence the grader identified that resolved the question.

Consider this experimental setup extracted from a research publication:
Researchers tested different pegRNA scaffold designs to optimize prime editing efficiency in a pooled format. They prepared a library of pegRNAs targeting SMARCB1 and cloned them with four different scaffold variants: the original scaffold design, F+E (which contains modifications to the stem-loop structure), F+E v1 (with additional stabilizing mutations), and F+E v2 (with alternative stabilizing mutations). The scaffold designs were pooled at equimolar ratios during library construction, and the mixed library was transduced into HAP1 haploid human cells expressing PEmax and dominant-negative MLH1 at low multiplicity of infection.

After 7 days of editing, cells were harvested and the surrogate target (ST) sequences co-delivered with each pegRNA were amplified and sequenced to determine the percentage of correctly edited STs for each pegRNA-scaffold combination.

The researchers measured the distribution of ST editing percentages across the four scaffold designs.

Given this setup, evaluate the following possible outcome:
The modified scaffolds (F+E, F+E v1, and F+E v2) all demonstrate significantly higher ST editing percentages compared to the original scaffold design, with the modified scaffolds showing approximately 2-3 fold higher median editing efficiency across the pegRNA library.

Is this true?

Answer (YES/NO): YES